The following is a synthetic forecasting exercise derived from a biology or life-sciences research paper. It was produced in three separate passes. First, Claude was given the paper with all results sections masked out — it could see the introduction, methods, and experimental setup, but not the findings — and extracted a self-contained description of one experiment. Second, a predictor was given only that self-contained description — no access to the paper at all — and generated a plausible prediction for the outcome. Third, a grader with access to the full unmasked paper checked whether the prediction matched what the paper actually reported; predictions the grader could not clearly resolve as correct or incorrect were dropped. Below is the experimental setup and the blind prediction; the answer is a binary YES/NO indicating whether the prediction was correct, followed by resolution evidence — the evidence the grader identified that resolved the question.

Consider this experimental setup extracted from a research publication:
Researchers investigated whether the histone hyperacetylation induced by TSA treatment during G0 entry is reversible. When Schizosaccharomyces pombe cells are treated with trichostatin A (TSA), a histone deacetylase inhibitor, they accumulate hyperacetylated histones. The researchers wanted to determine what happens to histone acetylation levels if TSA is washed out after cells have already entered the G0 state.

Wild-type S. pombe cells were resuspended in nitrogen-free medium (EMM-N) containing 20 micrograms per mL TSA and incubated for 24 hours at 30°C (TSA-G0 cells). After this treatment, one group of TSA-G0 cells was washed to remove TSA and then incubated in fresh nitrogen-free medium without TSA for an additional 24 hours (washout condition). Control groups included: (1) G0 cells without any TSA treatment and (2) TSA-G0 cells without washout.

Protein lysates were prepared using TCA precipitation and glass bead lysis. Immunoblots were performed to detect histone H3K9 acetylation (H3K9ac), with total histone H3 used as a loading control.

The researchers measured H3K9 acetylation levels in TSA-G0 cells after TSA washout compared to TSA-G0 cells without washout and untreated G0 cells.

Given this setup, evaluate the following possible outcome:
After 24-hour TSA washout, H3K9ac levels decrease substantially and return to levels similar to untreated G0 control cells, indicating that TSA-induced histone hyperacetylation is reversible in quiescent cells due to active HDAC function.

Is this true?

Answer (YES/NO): YES